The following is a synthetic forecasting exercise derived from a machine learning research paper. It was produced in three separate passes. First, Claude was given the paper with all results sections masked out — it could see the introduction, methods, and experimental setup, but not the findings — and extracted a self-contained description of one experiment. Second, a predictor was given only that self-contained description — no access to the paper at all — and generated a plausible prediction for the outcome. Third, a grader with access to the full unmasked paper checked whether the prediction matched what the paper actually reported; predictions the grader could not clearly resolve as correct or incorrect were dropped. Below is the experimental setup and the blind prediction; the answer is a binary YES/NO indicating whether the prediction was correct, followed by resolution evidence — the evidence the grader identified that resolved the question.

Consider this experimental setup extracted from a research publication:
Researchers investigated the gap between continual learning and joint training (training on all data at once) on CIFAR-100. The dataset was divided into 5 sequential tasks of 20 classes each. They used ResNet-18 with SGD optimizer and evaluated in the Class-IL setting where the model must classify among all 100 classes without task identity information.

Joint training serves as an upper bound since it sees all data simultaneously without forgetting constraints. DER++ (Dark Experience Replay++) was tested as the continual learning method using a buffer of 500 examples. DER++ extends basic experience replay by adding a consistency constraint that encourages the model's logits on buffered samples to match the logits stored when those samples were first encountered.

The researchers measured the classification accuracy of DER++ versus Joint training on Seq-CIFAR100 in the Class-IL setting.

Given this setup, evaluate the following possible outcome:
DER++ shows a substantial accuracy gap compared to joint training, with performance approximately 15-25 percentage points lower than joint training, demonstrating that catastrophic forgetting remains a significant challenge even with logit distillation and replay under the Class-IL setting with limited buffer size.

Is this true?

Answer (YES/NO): NO